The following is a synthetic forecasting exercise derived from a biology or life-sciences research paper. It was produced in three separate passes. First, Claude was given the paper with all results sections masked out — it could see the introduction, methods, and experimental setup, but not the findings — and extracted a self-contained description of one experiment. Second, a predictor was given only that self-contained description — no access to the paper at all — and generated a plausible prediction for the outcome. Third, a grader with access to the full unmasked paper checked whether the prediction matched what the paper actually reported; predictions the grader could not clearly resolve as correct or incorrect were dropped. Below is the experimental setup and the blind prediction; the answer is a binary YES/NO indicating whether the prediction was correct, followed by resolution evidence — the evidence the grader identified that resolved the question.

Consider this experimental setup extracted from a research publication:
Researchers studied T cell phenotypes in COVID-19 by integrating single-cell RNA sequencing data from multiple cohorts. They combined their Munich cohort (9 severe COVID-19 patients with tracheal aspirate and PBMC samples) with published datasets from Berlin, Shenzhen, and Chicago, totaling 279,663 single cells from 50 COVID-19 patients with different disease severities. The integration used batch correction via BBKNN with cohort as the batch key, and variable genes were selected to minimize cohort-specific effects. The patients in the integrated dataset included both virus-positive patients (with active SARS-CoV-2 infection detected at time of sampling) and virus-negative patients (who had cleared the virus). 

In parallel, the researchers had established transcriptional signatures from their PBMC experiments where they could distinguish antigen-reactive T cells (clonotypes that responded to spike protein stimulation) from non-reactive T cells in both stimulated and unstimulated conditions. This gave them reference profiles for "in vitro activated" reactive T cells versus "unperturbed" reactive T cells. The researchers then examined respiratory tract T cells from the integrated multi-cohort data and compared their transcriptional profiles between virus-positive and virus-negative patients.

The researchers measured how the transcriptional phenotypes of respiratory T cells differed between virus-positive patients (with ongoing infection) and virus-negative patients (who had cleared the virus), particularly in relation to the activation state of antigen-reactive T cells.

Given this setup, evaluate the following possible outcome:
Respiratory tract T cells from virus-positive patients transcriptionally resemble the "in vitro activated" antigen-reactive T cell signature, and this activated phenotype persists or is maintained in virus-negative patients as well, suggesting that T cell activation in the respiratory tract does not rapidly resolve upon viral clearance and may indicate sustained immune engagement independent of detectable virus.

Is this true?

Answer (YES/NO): NO